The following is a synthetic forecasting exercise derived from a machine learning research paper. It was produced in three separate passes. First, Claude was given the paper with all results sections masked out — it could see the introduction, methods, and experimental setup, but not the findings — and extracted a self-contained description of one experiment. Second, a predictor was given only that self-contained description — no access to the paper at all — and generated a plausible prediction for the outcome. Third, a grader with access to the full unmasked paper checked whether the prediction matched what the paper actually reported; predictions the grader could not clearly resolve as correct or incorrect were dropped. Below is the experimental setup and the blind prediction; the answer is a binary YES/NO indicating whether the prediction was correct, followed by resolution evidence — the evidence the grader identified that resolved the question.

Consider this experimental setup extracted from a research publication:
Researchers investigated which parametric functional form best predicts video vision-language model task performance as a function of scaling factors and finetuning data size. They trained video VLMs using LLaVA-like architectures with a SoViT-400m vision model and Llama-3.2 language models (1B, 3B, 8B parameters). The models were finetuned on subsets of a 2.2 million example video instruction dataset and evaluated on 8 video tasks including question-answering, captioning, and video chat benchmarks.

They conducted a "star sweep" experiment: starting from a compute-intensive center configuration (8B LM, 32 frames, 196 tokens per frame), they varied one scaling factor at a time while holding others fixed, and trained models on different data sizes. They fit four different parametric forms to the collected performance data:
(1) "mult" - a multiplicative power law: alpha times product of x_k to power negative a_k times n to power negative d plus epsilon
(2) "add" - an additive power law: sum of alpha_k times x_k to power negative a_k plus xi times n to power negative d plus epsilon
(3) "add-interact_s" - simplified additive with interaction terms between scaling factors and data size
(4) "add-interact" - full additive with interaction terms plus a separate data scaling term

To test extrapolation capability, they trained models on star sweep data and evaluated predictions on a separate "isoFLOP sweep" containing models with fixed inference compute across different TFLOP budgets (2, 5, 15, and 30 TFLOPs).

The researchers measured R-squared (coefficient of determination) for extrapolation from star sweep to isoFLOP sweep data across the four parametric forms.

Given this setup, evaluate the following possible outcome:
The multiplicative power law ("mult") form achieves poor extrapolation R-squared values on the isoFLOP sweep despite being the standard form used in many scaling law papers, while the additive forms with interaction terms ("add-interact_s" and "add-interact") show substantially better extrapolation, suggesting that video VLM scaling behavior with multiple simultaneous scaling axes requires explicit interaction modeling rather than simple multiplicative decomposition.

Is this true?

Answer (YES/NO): YES